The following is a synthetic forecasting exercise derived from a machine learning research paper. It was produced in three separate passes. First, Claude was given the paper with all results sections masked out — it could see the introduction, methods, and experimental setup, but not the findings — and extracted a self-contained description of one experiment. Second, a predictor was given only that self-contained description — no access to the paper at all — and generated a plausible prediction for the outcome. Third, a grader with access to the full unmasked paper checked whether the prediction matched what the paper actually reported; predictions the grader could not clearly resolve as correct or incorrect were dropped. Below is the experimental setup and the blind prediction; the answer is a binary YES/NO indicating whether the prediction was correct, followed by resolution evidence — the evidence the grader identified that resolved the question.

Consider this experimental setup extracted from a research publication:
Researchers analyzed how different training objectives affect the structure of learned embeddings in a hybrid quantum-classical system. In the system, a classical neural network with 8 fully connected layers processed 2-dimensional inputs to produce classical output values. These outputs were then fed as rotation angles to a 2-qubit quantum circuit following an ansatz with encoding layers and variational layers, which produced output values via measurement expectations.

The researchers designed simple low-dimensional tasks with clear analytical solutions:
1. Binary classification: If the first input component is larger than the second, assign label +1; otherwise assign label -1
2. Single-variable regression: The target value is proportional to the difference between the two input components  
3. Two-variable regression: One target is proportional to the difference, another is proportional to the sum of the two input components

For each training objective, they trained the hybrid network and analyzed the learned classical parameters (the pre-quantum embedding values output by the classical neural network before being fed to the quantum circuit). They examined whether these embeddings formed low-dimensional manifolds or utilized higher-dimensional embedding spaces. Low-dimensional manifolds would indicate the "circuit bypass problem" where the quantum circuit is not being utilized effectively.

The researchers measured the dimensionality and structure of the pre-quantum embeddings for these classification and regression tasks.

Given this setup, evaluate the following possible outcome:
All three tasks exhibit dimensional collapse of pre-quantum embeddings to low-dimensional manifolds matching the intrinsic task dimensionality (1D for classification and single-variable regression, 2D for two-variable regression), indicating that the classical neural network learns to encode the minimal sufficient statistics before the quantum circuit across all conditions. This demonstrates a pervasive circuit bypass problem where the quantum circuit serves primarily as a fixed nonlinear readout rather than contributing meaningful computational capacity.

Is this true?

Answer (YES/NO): NO